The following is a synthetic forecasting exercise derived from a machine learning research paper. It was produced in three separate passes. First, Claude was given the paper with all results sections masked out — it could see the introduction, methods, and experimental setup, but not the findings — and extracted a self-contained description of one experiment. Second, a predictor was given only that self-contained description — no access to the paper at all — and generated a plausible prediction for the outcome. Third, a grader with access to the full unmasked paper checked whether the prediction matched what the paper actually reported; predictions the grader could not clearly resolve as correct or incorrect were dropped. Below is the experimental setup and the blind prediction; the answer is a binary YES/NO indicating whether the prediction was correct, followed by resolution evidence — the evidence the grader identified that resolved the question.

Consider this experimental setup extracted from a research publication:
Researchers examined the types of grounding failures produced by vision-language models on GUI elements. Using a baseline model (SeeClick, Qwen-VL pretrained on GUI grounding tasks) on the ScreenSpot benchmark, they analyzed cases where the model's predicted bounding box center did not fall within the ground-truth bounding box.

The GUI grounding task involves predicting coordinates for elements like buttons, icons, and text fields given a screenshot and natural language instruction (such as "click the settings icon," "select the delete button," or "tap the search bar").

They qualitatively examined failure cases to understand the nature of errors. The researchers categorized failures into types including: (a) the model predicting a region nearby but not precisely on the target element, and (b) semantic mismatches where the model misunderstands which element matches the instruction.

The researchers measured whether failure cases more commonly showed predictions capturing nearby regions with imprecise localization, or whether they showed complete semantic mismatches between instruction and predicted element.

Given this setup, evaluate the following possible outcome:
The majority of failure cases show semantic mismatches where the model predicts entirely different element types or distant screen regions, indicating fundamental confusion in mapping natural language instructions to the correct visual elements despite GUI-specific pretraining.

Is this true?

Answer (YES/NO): NO